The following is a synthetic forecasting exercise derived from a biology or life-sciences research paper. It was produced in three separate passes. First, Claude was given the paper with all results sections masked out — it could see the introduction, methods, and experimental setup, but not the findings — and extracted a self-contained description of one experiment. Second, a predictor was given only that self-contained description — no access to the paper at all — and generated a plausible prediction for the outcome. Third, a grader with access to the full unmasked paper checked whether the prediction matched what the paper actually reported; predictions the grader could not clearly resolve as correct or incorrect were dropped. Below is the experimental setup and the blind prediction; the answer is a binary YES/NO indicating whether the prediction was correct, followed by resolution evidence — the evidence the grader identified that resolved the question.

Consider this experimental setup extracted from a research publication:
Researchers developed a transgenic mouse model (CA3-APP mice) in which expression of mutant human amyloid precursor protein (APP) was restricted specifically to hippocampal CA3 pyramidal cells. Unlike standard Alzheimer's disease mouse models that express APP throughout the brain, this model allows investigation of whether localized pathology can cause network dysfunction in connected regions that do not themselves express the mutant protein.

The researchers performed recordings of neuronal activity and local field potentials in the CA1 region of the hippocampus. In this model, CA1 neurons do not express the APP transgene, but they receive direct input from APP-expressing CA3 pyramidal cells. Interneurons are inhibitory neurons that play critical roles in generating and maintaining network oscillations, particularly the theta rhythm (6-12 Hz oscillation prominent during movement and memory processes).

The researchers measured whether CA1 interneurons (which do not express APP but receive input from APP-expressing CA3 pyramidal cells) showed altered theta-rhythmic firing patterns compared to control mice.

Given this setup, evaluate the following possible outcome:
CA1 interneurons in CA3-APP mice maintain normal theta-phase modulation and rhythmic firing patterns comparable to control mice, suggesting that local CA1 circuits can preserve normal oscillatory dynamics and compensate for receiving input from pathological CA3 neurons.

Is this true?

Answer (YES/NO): NO